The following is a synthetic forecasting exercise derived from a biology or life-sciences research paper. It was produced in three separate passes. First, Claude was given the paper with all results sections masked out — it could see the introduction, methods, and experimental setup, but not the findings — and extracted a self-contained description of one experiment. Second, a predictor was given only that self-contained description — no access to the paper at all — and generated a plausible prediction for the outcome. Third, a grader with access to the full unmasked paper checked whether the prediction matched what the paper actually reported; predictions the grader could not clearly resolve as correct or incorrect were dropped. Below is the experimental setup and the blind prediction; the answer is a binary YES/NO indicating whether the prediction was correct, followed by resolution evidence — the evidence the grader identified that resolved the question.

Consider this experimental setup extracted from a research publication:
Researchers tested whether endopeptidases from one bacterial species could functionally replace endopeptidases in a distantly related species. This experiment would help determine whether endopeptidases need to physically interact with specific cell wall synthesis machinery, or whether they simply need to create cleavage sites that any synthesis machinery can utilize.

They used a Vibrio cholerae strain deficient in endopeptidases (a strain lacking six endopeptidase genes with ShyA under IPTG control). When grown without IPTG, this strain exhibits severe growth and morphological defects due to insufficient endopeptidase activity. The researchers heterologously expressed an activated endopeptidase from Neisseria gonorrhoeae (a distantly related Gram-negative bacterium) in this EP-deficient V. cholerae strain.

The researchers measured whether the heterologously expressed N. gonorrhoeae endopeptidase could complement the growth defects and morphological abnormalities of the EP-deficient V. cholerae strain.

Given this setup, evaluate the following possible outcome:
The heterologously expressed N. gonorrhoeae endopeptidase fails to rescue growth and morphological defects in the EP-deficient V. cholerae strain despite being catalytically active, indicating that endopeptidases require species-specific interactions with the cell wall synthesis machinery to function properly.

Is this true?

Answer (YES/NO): NO